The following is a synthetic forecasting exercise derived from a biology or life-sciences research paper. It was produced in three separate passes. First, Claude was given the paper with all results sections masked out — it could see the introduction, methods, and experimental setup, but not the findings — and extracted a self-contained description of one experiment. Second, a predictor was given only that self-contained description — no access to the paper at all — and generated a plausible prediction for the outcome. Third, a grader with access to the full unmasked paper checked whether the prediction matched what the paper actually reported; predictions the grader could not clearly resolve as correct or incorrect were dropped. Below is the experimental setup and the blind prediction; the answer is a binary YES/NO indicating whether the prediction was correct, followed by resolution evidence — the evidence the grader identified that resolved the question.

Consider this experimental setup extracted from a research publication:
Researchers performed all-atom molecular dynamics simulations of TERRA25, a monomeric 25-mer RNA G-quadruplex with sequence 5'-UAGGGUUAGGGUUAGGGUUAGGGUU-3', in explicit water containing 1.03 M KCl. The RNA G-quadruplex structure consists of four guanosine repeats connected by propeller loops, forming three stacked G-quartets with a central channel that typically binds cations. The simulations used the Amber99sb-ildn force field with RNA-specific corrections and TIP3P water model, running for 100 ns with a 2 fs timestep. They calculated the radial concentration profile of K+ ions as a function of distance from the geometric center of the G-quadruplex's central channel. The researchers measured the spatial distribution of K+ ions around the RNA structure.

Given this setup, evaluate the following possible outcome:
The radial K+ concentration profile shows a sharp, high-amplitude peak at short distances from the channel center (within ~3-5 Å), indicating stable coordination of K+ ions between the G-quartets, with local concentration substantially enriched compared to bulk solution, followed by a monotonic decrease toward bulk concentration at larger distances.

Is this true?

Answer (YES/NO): NO